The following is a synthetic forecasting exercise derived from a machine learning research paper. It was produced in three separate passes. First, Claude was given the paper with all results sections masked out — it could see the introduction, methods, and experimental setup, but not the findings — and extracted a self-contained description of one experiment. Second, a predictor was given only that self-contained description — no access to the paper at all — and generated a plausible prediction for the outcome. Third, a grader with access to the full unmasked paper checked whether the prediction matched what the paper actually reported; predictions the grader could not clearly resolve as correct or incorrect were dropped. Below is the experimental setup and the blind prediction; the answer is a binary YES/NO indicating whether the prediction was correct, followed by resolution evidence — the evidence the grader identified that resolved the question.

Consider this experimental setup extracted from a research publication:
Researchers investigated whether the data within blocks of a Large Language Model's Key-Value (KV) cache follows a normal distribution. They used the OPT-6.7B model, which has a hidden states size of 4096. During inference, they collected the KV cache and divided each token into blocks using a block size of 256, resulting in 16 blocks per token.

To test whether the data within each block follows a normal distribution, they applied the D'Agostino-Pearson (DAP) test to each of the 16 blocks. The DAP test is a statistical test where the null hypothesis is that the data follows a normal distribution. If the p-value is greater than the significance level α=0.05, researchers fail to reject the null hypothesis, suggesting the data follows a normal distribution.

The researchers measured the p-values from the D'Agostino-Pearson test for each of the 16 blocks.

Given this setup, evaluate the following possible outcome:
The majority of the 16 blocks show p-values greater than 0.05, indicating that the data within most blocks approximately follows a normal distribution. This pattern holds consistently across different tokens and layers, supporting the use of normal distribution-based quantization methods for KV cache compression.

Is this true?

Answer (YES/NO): YES